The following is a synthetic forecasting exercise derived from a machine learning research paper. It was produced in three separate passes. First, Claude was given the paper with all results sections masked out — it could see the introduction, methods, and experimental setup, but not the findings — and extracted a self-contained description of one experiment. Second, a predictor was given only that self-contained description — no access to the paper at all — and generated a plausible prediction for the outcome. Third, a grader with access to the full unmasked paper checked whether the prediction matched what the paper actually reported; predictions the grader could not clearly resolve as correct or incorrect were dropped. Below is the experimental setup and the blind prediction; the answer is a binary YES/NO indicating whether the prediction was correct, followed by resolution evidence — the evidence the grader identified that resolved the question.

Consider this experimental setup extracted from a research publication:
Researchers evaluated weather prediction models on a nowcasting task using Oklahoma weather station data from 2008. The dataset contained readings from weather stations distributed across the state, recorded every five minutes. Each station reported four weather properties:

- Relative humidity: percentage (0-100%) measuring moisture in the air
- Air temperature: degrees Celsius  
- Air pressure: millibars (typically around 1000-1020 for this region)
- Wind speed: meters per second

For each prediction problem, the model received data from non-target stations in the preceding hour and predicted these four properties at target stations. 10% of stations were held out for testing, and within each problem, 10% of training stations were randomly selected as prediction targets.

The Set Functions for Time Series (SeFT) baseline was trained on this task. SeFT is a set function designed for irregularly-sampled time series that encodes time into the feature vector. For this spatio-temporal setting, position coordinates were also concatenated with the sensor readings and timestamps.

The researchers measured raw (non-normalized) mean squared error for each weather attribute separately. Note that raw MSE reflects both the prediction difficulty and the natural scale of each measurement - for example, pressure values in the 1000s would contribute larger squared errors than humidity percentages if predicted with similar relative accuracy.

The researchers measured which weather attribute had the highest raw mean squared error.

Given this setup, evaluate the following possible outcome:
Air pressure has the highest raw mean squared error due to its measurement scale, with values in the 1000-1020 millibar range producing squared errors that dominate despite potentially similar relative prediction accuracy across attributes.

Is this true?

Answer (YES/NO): NO